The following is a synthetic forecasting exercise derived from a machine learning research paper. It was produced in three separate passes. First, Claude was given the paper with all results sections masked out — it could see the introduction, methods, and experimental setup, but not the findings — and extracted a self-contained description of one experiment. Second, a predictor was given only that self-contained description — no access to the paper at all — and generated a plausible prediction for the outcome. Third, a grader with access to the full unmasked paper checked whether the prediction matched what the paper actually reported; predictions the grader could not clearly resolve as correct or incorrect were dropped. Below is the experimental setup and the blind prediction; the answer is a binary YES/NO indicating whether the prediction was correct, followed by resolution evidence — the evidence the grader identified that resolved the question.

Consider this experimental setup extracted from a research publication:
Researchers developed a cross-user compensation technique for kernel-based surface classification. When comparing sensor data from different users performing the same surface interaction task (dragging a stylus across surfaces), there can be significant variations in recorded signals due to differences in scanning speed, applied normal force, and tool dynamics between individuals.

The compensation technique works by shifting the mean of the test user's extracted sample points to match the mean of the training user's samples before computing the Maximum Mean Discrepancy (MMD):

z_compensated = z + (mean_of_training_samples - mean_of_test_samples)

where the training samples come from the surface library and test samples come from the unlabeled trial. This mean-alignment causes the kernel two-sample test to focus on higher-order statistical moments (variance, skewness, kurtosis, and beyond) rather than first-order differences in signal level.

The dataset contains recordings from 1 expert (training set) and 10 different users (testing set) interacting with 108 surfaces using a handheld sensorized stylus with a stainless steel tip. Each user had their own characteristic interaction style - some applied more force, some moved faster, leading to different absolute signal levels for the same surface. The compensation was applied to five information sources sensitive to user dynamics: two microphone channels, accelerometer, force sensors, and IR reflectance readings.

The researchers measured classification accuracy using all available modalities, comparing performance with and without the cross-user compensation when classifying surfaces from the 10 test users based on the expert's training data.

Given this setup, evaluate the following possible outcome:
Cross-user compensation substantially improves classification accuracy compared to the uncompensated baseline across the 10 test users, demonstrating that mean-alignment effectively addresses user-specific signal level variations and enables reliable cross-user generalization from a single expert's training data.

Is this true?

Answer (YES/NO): YES